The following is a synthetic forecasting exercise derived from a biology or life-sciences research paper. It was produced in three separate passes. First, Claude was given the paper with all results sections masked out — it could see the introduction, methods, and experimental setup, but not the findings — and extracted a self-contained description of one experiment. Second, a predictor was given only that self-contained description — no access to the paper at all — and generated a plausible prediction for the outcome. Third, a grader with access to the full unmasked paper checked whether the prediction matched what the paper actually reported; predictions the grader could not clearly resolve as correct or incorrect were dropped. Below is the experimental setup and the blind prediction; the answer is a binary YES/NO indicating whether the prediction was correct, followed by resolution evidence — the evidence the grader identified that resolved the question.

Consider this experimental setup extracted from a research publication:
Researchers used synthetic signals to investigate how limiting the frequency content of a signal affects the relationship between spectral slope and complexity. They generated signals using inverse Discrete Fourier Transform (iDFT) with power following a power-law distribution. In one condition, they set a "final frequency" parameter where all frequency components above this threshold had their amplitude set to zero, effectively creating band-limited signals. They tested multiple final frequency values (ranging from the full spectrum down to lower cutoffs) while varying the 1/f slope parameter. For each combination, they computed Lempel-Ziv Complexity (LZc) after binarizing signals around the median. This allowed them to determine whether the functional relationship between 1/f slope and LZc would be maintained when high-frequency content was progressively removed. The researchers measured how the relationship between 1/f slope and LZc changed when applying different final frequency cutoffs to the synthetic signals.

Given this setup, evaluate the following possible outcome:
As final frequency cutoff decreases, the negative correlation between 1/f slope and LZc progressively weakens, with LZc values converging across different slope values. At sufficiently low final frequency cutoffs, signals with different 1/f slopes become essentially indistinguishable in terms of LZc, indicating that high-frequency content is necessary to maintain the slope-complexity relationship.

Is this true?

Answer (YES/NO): NO